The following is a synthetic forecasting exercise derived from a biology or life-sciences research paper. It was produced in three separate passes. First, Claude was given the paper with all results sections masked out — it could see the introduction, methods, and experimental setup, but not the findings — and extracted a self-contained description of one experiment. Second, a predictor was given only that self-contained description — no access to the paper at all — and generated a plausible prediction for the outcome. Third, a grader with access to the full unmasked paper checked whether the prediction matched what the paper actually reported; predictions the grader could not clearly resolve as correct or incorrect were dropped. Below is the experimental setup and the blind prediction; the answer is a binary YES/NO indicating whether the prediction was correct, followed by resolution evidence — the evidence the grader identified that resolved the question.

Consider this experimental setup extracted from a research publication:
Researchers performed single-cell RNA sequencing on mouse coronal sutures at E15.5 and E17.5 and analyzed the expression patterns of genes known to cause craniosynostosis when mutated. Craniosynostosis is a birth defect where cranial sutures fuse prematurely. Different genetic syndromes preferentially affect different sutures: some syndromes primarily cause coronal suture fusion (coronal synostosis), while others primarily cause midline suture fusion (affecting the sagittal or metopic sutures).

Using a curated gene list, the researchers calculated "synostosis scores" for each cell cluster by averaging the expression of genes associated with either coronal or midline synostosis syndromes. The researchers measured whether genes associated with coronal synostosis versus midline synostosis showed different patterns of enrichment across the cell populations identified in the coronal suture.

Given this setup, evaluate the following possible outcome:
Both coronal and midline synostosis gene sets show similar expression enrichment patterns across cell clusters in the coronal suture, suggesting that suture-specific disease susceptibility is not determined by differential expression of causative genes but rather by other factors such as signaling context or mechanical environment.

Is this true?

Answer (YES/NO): NO